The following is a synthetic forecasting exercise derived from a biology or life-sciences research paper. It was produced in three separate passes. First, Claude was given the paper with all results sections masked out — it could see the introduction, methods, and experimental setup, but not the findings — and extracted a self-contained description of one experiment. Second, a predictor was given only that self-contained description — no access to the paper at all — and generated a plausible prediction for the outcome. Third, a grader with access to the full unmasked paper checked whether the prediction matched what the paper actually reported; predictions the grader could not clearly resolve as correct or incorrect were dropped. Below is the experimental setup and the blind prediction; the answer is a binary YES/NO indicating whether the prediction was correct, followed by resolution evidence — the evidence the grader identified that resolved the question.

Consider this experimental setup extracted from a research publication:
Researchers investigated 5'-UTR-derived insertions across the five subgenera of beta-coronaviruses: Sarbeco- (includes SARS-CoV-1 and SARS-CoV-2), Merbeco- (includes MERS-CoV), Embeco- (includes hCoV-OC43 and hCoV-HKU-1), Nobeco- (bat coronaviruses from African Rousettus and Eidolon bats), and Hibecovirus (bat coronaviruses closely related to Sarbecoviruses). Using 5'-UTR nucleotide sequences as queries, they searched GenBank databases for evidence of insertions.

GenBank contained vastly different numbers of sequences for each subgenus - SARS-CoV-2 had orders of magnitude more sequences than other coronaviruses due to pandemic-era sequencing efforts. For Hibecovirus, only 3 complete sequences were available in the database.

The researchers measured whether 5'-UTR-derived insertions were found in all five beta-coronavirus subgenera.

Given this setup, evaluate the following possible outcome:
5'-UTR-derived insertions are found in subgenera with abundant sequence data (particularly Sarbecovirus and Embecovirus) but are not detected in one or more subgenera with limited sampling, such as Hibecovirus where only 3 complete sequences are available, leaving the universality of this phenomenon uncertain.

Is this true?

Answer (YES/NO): YES